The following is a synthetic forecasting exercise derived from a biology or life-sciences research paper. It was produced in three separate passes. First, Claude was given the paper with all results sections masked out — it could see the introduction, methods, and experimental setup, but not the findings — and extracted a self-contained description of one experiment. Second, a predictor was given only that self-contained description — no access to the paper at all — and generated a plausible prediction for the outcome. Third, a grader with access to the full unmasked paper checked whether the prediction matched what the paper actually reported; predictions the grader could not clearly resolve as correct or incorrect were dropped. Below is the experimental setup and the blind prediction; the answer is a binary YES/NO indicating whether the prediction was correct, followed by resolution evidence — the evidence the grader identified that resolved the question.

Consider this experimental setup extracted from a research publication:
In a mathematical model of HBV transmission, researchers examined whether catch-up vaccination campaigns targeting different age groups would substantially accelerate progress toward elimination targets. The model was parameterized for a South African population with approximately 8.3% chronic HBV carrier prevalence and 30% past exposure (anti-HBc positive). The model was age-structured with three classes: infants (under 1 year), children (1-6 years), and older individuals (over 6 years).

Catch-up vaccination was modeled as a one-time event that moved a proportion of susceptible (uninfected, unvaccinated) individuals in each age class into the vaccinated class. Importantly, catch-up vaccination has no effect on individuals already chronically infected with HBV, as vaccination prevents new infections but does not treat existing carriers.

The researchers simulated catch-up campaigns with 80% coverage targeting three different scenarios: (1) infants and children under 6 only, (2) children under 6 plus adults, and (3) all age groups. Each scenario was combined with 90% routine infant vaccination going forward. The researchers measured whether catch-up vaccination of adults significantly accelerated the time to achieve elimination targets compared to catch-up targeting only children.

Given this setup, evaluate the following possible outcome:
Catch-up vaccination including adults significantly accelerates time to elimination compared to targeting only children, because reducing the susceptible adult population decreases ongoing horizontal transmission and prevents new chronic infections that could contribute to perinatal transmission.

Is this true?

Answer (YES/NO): NO